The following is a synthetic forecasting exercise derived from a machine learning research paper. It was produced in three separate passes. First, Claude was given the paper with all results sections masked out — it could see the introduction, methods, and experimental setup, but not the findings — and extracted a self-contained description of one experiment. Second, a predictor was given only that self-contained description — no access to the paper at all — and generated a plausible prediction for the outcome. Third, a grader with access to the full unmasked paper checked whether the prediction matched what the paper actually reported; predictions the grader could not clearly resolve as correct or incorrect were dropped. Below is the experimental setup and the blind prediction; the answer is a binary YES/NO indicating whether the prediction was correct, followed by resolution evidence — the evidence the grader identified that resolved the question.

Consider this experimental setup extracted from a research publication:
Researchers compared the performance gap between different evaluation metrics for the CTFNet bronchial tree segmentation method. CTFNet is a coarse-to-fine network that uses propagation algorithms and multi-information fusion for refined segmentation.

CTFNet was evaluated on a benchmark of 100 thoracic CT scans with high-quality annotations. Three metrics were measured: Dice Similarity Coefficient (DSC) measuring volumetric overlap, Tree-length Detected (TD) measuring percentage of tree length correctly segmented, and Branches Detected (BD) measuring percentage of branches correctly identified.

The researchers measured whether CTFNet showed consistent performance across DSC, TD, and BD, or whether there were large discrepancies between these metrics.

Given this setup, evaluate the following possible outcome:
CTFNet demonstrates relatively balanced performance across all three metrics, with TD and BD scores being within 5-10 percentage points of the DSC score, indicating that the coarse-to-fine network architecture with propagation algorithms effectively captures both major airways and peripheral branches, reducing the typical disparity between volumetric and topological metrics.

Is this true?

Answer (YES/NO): NO